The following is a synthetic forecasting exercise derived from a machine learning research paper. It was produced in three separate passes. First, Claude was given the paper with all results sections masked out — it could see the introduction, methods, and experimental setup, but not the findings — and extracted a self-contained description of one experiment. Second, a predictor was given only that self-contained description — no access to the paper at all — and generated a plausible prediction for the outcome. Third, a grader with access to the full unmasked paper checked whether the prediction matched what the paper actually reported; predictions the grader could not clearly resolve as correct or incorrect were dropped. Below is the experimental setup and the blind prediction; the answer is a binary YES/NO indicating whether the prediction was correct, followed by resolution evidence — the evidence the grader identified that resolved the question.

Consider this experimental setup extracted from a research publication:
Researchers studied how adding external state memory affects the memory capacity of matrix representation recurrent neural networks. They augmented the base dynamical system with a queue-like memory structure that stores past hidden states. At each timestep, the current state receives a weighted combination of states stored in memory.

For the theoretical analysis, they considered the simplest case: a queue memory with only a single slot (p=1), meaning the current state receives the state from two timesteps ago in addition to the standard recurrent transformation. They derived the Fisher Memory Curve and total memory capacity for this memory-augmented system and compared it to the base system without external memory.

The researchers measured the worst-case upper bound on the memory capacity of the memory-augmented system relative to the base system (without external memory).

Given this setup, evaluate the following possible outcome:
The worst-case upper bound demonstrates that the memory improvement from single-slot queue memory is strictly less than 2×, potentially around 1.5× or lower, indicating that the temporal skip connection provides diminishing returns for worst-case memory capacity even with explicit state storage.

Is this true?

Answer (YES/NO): NO